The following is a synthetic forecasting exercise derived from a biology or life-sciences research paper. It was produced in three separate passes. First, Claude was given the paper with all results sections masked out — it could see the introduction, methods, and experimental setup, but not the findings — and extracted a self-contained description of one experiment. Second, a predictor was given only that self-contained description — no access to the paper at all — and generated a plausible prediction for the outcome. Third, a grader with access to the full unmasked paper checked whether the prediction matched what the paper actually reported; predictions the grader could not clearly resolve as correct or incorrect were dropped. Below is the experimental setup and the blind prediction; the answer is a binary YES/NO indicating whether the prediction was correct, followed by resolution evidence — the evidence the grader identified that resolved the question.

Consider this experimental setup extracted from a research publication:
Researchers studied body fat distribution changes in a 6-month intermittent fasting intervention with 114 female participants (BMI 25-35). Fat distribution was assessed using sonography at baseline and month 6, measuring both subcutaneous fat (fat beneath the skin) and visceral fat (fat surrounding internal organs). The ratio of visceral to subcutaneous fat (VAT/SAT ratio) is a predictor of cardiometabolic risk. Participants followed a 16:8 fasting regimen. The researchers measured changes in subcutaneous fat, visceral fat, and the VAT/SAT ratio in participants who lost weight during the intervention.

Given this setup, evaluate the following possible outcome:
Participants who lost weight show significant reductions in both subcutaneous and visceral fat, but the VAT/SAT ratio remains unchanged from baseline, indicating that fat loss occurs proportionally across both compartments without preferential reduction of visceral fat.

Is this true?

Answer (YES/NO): NO